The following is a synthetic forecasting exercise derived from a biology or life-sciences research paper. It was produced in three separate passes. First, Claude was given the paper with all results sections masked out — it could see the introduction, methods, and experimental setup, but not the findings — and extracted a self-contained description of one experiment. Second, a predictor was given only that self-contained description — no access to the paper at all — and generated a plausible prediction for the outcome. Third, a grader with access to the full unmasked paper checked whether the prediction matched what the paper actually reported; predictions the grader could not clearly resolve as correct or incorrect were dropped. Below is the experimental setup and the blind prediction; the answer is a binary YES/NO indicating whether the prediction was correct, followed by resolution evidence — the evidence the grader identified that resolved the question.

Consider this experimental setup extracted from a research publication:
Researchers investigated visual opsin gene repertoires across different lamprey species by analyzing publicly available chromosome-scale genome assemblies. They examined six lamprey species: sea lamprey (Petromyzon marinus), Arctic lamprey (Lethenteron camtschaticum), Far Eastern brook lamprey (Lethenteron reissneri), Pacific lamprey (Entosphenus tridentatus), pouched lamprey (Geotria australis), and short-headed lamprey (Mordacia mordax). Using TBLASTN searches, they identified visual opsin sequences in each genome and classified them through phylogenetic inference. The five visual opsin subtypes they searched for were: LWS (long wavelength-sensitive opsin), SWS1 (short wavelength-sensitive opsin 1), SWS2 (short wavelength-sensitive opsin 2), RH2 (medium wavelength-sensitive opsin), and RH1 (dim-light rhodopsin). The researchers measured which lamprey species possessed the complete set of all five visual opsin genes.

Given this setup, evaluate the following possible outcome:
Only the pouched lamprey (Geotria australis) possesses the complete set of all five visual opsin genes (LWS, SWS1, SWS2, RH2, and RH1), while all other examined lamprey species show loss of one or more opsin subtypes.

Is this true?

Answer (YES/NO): YES